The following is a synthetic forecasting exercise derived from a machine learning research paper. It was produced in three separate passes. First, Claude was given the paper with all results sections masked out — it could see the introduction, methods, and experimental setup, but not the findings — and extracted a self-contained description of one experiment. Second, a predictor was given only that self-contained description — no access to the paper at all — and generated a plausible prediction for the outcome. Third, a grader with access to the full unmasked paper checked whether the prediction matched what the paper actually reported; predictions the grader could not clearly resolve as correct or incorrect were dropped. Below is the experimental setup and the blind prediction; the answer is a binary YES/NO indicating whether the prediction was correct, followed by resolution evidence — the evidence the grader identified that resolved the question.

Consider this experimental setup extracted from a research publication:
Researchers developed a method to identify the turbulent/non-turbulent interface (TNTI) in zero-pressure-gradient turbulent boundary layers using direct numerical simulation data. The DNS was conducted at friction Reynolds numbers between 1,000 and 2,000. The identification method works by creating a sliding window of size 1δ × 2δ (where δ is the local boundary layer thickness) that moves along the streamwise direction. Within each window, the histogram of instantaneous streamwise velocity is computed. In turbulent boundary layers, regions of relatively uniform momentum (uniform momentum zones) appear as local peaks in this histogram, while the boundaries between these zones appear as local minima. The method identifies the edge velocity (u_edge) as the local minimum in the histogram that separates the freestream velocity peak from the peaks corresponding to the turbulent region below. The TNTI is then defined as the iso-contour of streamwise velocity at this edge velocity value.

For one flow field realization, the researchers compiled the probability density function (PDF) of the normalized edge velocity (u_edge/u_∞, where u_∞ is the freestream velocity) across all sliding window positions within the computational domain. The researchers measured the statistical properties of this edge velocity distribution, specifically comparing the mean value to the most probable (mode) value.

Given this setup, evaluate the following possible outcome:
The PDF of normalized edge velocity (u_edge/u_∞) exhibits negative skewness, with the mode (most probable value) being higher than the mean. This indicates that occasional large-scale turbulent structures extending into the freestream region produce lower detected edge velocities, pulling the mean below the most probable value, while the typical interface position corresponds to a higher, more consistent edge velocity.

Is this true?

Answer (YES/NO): YES